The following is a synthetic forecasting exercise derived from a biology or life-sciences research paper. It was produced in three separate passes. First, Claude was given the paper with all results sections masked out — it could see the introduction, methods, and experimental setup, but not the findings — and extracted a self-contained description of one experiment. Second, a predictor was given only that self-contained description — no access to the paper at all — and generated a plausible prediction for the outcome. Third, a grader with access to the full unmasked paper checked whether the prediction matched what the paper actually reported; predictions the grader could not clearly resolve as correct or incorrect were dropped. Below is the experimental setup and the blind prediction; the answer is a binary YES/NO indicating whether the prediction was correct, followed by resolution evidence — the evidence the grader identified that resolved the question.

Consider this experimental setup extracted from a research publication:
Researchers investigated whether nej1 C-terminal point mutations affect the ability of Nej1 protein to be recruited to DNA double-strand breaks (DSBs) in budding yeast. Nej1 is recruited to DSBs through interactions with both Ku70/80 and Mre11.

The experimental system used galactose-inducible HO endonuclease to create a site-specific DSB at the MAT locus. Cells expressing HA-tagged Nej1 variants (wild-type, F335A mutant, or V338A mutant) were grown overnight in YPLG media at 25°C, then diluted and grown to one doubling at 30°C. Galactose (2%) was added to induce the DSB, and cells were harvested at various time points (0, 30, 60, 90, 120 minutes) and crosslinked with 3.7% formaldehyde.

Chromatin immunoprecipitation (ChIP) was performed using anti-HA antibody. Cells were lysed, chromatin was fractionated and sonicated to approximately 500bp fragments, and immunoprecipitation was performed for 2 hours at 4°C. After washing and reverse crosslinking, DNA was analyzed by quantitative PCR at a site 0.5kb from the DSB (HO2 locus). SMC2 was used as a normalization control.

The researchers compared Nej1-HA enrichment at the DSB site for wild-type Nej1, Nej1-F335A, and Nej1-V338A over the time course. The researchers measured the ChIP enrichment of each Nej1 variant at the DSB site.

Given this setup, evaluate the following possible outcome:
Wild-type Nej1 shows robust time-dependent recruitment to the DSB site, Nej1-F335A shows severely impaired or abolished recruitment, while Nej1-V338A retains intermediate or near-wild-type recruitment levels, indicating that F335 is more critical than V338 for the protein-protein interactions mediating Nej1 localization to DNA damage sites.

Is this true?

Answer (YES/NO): NO